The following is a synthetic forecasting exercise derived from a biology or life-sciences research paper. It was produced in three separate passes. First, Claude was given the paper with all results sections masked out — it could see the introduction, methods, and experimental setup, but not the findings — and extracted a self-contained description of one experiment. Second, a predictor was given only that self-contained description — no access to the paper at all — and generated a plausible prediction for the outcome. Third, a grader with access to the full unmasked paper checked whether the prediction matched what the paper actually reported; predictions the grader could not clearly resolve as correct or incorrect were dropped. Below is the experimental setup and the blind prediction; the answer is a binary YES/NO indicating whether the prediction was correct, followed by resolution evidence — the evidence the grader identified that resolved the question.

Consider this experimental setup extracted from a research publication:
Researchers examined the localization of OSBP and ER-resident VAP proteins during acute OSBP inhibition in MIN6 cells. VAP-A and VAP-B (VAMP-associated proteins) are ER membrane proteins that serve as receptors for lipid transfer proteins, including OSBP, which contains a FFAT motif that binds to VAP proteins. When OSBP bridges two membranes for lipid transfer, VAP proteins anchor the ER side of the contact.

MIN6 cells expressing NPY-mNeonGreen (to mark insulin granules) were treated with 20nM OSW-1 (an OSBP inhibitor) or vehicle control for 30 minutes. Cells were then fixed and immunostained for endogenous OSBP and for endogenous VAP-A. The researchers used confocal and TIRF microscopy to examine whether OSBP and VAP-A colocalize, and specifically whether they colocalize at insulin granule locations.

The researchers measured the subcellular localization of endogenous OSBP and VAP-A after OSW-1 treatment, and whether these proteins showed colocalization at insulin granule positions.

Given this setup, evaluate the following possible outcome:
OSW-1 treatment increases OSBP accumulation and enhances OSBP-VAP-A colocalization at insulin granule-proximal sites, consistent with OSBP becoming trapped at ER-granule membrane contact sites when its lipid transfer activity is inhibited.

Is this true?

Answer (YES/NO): YES